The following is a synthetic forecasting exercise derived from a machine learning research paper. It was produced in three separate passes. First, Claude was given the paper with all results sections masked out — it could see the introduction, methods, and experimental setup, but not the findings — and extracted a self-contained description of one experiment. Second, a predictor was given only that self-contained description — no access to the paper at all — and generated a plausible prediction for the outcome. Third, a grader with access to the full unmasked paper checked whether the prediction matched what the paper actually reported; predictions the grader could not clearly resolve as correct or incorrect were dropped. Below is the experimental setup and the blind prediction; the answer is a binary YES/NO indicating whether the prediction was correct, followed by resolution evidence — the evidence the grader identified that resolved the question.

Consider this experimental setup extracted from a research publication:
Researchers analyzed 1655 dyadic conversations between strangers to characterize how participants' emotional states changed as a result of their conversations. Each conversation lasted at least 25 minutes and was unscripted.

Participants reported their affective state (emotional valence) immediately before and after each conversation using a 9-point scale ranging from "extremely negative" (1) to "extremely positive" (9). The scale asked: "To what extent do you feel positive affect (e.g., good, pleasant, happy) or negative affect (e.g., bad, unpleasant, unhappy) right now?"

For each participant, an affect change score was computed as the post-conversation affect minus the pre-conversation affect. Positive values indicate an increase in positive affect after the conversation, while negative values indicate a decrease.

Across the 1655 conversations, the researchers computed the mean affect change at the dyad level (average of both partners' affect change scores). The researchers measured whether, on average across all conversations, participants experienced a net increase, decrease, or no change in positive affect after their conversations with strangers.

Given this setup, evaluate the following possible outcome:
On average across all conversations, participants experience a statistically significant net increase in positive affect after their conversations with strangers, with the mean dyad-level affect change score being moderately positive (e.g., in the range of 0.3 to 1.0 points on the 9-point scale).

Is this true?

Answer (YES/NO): NO